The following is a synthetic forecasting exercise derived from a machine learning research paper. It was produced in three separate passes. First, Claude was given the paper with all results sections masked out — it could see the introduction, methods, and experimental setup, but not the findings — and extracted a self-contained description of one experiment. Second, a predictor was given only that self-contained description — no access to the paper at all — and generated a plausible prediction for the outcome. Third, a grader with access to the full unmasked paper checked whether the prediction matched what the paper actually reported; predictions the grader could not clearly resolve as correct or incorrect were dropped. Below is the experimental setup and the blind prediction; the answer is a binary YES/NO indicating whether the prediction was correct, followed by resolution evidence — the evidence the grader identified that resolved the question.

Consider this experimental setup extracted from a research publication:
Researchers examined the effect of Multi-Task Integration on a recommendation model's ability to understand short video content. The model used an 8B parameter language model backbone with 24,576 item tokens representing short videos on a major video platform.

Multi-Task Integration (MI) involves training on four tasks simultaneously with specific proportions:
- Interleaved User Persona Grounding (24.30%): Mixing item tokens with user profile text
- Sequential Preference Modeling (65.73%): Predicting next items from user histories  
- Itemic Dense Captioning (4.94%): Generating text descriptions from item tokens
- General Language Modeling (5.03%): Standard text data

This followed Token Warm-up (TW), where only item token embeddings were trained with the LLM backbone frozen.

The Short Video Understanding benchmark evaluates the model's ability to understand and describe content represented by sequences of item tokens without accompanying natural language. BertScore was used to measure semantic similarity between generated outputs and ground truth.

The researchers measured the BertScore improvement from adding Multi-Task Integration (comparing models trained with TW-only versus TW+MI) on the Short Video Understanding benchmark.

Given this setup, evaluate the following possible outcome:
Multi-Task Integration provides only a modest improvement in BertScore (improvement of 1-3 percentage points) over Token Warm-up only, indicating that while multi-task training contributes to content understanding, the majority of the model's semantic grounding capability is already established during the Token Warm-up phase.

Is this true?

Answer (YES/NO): NO